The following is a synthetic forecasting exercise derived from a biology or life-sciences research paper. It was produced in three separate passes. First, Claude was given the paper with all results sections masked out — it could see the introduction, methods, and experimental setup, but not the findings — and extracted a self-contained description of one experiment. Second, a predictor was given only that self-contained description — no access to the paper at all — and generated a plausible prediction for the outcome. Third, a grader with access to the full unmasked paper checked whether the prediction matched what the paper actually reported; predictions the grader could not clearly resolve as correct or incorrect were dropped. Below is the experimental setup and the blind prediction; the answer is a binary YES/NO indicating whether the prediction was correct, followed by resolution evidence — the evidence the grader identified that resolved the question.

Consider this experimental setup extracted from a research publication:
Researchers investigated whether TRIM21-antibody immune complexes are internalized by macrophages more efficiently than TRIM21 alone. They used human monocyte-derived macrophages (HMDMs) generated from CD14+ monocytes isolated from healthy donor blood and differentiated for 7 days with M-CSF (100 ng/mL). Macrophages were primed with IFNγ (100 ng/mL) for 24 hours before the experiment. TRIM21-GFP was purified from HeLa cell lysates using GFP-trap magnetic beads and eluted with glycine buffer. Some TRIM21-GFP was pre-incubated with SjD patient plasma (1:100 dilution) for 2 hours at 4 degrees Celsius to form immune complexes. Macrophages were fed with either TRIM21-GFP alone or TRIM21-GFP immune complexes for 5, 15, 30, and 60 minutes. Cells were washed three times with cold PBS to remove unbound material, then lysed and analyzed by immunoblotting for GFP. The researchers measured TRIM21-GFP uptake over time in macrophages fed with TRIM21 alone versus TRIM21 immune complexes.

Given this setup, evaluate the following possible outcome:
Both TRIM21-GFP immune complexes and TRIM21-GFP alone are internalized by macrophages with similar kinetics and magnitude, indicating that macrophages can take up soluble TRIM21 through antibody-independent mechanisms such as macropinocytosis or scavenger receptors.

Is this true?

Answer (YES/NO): NO